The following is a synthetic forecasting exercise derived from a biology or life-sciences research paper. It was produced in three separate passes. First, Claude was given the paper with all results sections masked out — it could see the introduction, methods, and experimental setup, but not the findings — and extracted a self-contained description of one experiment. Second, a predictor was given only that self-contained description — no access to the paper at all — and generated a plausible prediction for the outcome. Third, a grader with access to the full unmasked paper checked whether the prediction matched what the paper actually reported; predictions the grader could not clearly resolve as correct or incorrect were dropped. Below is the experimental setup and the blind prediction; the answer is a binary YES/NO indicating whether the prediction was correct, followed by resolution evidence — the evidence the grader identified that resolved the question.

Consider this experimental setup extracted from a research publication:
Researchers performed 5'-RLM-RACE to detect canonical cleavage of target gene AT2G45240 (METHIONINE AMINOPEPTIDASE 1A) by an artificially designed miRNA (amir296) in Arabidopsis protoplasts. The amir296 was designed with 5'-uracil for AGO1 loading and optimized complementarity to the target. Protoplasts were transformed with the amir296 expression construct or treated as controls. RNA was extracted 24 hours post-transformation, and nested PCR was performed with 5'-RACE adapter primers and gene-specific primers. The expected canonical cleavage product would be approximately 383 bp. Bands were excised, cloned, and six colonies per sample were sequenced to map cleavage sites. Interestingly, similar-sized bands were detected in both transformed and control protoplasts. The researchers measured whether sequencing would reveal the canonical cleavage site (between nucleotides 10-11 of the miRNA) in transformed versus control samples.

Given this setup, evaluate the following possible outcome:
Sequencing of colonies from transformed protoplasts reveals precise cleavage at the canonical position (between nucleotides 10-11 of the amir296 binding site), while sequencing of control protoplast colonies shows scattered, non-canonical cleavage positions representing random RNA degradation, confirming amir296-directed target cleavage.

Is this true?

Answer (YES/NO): YES